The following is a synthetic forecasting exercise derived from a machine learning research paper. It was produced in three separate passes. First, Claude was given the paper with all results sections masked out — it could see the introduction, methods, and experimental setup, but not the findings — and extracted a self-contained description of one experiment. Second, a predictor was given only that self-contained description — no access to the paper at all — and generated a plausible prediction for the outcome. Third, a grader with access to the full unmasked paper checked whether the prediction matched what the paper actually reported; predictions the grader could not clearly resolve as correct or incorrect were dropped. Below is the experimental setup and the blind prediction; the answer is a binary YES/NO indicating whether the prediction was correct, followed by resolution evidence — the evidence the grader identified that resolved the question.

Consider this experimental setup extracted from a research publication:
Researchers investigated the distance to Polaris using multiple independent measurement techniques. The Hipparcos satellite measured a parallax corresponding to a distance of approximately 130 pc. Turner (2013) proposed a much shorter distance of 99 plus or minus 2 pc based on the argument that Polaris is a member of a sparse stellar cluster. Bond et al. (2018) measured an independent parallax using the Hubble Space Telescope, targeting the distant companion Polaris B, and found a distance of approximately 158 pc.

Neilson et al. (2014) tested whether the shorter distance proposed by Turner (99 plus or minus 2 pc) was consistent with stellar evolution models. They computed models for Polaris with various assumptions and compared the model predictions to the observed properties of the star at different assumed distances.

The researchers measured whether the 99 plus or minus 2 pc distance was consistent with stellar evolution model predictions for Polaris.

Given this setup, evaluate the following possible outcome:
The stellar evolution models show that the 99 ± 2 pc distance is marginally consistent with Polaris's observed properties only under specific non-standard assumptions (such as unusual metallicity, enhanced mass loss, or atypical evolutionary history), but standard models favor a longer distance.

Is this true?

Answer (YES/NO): NO